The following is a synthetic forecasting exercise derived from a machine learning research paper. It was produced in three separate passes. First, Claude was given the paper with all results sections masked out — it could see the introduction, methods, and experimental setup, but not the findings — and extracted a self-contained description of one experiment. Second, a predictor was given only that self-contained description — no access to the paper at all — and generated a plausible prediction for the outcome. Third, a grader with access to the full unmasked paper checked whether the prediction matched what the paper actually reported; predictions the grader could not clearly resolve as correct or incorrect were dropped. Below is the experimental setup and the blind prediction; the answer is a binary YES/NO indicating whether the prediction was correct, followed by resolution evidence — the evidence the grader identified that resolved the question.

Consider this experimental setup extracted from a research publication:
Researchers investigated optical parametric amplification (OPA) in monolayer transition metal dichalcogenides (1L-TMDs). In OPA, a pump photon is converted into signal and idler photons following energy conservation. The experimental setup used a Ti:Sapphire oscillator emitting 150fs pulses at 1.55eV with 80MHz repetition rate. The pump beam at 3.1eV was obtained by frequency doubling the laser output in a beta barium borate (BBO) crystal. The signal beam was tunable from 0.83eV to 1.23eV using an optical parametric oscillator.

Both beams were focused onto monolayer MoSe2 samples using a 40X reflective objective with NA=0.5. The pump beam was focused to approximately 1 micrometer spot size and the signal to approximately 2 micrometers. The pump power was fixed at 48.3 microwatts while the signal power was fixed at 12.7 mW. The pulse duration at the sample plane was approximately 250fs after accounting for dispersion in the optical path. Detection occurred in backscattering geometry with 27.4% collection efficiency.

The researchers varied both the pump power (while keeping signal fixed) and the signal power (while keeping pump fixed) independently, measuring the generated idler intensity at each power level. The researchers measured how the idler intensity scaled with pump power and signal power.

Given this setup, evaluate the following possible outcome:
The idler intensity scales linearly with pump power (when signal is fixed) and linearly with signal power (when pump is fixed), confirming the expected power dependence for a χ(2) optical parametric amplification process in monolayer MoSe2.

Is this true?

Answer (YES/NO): YES